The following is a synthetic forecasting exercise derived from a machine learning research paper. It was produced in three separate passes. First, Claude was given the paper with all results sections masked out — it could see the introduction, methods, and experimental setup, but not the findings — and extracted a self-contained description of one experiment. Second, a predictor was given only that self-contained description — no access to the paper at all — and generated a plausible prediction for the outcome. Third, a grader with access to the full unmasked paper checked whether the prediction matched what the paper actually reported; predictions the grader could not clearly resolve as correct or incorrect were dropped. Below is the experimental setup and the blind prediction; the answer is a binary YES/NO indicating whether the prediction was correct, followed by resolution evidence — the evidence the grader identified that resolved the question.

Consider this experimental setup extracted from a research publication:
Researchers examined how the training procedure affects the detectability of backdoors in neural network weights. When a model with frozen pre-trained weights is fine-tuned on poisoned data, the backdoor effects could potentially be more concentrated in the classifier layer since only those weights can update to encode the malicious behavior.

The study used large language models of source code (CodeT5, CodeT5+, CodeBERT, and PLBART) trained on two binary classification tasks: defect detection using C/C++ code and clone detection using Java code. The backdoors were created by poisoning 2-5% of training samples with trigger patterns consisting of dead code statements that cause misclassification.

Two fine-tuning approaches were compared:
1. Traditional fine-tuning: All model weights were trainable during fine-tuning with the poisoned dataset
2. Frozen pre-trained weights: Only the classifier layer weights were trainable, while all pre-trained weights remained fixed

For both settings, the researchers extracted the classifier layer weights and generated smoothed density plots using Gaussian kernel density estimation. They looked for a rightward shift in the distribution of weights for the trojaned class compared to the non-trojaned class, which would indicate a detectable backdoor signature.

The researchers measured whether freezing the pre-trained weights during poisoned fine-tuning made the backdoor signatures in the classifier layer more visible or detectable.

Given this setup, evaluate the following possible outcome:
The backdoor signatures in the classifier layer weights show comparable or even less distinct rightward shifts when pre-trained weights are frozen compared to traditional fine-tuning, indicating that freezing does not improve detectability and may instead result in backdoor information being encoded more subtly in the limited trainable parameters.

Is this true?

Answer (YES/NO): YES